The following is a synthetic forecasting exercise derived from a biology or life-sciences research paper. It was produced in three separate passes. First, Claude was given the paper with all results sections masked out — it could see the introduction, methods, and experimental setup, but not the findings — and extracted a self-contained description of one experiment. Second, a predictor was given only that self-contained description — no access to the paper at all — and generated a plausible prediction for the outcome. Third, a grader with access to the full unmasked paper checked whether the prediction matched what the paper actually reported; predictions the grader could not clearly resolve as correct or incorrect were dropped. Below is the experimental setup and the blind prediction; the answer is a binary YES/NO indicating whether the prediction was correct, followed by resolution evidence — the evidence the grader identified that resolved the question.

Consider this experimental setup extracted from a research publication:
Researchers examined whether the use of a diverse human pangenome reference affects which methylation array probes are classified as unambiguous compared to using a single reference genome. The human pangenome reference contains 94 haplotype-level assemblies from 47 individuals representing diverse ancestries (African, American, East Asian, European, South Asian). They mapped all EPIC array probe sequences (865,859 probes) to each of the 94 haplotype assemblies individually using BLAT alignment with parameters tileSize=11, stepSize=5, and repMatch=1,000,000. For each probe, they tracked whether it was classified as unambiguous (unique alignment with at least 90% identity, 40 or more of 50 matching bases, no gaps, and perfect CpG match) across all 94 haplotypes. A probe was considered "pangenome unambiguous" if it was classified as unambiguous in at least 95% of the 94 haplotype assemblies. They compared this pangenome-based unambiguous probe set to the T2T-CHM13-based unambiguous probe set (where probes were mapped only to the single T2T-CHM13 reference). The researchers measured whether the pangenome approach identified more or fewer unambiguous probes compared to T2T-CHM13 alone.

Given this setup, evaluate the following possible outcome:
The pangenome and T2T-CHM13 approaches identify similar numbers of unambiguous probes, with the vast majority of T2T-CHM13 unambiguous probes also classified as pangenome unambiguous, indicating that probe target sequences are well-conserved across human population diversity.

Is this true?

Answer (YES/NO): NO